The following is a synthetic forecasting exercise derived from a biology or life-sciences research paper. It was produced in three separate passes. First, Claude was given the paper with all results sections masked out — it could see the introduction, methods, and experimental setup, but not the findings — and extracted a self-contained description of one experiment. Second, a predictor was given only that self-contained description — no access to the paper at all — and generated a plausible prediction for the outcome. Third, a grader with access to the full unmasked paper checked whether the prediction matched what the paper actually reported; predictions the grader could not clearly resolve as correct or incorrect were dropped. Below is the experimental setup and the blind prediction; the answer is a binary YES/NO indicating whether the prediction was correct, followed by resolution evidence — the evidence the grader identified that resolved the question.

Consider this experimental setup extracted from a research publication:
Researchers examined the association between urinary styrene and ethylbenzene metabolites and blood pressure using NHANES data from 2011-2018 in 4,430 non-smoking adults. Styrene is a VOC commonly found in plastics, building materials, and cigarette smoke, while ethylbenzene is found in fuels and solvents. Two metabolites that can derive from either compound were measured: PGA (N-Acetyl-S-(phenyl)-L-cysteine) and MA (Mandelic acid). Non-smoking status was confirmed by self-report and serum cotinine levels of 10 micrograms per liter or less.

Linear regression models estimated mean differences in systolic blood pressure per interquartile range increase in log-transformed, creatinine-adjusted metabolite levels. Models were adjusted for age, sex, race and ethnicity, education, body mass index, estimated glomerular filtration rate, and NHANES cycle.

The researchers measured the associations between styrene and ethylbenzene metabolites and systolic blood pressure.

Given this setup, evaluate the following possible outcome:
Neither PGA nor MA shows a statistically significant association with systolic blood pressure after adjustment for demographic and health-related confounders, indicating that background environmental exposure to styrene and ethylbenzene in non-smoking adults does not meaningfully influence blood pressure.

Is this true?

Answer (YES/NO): YES